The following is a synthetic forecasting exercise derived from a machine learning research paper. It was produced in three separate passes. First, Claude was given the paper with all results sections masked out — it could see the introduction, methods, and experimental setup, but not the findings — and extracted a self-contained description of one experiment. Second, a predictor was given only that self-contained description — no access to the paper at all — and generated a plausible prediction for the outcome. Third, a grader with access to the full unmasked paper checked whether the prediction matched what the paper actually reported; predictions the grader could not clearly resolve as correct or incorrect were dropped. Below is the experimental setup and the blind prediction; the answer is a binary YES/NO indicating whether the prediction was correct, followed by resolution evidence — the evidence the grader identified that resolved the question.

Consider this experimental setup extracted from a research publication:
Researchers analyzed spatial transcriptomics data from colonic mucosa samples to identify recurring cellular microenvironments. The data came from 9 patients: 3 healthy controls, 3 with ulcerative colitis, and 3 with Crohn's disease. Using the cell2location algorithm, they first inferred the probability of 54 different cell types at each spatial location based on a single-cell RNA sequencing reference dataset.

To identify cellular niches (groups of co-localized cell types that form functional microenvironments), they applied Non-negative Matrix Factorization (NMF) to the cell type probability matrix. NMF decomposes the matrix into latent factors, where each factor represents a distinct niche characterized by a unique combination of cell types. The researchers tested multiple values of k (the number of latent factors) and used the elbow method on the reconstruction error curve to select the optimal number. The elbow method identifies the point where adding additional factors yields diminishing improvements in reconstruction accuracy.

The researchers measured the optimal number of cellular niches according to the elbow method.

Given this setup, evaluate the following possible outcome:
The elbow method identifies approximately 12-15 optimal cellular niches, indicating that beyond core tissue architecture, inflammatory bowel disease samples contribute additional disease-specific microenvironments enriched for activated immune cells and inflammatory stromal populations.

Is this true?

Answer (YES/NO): NO